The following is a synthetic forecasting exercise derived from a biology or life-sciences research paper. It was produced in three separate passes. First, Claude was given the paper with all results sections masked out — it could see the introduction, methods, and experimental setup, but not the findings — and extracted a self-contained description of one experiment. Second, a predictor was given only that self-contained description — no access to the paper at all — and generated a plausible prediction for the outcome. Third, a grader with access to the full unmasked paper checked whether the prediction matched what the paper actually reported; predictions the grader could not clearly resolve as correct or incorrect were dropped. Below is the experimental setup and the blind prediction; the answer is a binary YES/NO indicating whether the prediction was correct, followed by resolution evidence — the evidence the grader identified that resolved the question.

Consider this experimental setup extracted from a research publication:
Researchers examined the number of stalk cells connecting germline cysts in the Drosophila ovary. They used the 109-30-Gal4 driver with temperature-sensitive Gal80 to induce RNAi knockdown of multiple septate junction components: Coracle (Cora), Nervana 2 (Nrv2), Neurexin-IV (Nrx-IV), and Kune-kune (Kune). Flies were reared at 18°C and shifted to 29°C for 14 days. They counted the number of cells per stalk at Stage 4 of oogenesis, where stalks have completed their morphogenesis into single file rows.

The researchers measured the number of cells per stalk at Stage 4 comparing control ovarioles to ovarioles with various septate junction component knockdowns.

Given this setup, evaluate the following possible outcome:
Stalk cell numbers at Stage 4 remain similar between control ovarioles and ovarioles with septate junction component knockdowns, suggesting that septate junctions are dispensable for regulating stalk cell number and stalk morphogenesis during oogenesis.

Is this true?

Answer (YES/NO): NO